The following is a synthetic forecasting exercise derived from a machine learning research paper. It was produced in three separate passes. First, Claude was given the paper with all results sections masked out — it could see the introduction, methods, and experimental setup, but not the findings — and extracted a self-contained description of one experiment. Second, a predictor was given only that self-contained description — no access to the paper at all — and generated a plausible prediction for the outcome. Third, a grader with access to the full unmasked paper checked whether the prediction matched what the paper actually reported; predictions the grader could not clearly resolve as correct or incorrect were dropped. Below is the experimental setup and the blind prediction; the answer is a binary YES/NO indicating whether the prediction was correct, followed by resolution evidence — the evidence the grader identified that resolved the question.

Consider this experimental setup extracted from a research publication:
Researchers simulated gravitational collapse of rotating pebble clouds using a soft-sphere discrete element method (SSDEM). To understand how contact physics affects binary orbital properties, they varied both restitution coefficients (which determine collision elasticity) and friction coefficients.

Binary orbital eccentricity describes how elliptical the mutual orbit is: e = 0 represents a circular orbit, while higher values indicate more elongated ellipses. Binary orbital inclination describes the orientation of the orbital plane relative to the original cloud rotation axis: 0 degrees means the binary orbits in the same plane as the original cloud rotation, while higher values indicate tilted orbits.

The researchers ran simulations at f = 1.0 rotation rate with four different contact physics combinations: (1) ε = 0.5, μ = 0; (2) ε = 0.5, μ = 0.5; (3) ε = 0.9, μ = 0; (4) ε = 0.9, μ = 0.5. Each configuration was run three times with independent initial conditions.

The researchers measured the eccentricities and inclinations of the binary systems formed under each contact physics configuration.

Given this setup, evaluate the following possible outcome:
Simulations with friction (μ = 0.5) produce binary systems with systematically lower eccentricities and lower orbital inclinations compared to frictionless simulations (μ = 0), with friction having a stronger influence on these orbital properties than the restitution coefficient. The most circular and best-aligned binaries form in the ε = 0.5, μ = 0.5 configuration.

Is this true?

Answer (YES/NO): NO